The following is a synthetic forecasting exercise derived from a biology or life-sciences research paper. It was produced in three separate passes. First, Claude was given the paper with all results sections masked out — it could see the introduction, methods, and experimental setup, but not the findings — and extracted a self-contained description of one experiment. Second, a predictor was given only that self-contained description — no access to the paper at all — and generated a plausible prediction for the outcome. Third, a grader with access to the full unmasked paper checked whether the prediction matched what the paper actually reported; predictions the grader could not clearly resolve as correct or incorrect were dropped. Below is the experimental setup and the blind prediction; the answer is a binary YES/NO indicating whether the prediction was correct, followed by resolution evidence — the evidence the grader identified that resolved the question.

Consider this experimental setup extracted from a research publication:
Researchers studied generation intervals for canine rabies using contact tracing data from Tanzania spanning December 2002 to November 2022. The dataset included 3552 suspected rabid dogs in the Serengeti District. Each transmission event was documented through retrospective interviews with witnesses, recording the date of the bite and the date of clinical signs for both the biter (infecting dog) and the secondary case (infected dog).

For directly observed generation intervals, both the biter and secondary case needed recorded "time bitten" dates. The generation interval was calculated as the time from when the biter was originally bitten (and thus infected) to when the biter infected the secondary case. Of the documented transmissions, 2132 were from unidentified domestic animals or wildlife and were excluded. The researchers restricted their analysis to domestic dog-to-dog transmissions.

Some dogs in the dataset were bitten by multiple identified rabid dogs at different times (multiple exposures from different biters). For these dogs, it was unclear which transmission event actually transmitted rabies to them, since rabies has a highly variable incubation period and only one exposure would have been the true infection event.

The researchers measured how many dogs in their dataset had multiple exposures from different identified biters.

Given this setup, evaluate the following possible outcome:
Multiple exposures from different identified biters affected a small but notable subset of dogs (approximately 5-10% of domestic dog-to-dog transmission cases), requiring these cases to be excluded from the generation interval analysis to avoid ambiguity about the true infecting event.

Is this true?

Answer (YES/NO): NO